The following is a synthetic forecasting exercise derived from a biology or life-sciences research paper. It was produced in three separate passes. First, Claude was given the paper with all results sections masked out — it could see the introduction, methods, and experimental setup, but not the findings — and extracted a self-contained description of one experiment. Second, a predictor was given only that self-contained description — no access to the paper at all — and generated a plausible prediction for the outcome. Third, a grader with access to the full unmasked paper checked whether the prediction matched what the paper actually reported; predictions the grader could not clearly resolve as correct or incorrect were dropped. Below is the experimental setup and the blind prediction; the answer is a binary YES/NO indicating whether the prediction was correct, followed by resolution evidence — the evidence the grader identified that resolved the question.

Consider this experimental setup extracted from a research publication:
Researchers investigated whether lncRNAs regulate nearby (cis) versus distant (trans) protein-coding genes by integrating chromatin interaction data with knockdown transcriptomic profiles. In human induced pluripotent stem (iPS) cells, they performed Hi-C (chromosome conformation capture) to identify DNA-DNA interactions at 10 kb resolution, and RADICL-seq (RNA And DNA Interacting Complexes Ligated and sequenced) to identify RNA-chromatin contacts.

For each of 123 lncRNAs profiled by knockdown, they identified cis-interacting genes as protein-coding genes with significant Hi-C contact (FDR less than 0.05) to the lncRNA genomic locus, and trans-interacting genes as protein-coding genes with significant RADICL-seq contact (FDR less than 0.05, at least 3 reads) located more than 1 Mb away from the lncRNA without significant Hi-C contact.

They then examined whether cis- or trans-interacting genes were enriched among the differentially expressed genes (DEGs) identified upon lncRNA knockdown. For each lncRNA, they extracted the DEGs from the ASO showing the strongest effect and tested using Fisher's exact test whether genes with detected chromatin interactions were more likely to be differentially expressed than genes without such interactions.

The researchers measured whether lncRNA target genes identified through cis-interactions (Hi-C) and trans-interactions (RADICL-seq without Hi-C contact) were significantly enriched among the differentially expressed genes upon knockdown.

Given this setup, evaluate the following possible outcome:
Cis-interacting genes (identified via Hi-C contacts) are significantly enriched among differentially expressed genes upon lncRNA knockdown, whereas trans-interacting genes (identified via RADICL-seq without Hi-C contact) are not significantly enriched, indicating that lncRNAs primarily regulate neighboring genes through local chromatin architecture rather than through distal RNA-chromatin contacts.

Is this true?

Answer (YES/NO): NO